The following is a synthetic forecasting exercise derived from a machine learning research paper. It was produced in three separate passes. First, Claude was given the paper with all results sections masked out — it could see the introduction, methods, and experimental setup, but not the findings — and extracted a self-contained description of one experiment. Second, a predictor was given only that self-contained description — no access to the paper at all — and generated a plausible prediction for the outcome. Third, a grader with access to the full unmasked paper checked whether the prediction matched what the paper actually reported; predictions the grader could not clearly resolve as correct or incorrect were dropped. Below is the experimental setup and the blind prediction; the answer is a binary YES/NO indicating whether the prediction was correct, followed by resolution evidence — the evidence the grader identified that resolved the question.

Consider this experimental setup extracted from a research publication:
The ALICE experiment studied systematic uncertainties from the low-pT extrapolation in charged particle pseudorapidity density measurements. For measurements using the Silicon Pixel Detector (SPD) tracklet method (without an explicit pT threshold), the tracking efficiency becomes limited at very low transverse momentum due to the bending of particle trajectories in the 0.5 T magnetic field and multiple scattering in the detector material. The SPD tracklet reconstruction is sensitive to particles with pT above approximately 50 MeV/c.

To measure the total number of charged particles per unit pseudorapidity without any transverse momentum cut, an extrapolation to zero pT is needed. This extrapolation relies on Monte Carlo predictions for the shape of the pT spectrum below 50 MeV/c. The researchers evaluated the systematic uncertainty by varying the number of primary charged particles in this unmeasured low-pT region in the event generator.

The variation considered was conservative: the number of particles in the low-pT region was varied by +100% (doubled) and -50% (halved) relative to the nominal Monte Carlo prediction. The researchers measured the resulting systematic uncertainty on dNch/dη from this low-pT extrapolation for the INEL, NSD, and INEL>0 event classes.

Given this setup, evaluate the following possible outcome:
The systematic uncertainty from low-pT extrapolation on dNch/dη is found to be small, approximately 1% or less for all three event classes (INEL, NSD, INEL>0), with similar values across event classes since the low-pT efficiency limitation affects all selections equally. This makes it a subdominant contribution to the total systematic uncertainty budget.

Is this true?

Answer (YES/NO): NO